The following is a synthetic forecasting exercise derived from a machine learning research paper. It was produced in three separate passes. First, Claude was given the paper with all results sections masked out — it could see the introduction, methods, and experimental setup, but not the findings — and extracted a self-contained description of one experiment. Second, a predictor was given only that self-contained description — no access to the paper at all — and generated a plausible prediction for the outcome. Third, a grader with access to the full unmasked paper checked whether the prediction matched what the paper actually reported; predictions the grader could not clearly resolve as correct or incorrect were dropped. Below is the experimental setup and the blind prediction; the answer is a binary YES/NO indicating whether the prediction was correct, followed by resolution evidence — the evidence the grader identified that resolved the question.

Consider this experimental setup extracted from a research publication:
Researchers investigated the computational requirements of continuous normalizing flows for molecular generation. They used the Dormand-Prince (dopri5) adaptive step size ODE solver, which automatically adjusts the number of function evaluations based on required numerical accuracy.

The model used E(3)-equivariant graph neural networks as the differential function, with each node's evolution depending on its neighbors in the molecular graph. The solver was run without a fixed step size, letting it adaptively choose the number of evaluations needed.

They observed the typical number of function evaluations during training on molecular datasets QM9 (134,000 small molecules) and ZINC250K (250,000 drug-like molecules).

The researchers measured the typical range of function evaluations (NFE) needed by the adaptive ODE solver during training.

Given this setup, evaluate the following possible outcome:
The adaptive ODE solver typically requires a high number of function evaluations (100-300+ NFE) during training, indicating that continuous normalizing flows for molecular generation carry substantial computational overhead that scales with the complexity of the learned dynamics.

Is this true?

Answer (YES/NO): NO